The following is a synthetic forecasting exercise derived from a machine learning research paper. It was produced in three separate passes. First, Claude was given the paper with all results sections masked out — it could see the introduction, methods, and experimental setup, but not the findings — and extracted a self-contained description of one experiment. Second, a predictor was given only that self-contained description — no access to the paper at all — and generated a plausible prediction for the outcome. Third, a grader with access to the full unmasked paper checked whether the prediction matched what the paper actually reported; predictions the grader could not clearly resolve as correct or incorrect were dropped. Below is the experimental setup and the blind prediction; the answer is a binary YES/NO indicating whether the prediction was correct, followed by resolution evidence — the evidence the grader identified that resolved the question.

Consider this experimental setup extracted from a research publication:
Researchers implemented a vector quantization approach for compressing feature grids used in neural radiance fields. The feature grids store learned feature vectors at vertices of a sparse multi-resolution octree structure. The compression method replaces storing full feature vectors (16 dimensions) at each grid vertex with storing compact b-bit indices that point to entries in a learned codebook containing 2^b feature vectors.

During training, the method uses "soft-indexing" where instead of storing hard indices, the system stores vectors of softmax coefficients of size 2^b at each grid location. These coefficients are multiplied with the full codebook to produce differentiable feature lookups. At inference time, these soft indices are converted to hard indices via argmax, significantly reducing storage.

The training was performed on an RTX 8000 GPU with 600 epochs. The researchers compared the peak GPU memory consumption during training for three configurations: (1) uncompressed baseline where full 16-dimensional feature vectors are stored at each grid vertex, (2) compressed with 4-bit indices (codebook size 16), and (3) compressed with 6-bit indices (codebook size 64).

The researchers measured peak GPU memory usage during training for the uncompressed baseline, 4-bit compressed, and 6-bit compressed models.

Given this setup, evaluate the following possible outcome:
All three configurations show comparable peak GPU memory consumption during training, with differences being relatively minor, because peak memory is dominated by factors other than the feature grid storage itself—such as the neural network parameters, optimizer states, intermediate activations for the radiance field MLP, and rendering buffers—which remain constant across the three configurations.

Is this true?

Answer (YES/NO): NO